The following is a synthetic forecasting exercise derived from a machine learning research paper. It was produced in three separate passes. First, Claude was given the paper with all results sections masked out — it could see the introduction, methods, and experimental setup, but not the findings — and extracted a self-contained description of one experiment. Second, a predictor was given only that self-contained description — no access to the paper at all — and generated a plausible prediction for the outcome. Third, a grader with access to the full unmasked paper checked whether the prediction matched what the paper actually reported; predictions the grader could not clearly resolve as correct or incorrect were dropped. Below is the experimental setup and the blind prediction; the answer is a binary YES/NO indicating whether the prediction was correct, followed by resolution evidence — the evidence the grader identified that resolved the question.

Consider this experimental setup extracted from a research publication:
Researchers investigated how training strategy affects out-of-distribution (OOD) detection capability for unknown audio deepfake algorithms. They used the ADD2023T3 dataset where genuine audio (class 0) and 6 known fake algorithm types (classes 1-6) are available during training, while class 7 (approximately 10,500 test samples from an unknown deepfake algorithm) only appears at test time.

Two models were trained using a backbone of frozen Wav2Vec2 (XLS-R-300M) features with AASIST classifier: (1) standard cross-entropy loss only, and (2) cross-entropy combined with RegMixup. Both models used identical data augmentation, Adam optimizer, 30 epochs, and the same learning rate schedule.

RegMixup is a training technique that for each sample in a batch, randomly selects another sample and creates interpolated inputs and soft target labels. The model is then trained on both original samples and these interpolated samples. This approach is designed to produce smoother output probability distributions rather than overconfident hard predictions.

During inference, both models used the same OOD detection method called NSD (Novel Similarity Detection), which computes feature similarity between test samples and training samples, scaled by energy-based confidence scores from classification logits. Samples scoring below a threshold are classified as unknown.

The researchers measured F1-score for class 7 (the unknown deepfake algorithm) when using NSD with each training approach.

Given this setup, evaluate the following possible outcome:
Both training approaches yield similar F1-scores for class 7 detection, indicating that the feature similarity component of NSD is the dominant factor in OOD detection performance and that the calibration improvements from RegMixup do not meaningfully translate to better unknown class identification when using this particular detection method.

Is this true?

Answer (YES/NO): NO